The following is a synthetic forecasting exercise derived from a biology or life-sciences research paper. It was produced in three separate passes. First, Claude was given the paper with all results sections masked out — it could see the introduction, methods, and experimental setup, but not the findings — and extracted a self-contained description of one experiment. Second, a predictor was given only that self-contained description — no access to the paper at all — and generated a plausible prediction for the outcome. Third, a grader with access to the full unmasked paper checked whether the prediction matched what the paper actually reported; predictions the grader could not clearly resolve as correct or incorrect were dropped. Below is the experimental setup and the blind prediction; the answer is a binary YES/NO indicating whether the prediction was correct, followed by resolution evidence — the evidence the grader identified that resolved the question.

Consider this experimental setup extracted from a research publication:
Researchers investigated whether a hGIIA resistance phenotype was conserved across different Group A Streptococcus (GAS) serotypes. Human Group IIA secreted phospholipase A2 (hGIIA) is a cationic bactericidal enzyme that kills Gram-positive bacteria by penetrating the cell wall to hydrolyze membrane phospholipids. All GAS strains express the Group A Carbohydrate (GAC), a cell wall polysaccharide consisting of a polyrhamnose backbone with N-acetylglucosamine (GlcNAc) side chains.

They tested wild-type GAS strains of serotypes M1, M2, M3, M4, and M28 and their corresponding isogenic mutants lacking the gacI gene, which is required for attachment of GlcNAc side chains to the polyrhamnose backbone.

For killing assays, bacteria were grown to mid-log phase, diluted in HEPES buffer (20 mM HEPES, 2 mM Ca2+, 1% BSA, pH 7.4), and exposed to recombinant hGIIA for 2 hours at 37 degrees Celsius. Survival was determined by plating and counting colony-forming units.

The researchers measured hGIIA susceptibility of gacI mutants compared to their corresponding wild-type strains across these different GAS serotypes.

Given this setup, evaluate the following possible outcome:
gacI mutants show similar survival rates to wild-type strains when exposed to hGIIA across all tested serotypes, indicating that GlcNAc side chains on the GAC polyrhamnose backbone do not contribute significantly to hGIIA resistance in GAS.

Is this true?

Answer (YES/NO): NO